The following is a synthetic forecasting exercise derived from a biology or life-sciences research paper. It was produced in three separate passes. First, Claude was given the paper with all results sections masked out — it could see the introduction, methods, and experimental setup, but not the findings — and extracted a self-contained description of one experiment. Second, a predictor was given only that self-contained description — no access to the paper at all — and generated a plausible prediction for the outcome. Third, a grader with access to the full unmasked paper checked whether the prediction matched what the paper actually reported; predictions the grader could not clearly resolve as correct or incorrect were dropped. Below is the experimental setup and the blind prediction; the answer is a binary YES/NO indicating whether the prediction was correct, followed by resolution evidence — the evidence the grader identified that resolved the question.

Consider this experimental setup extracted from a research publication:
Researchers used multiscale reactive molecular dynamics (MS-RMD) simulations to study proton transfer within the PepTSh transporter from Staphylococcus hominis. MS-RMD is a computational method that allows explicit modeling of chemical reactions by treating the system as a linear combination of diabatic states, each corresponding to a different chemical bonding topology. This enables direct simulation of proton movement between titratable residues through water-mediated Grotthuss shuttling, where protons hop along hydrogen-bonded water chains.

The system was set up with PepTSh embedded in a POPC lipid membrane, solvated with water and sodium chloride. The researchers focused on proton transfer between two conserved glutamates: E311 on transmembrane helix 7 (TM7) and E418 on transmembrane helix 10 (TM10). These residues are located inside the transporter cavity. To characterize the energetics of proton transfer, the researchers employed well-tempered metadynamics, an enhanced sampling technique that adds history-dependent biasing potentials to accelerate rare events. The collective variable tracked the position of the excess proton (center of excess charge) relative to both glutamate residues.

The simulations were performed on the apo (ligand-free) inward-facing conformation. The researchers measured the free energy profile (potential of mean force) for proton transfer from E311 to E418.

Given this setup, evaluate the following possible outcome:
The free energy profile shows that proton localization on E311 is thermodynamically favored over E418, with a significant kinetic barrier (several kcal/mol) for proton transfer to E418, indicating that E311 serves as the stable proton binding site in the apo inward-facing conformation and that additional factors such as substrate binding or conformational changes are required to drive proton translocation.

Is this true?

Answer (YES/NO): NO